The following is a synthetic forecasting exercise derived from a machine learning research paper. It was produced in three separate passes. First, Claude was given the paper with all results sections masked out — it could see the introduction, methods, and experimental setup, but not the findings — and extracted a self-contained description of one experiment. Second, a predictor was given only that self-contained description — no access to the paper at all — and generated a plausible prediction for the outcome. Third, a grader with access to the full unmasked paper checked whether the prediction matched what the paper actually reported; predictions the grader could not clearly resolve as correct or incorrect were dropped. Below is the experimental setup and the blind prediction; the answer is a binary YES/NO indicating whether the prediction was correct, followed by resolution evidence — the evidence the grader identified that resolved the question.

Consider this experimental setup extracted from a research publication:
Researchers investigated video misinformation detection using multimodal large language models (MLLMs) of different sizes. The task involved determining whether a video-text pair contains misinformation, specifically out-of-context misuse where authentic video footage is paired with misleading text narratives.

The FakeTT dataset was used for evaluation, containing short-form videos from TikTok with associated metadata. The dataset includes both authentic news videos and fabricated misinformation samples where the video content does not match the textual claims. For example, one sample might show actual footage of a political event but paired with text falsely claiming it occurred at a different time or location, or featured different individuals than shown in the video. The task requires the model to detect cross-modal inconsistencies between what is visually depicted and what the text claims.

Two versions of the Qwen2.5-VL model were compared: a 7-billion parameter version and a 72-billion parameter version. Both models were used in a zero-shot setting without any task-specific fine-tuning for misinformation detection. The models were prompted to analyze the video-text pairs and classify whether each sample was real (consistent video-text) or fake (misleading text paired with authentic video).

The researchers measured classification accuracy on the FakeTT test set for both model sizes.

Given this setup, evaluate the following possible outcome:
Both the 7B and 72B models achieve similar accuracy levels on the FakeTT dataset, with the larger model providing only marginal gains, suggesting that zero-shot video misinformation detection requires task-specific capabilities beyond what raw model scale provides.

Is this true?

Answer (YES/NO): NO